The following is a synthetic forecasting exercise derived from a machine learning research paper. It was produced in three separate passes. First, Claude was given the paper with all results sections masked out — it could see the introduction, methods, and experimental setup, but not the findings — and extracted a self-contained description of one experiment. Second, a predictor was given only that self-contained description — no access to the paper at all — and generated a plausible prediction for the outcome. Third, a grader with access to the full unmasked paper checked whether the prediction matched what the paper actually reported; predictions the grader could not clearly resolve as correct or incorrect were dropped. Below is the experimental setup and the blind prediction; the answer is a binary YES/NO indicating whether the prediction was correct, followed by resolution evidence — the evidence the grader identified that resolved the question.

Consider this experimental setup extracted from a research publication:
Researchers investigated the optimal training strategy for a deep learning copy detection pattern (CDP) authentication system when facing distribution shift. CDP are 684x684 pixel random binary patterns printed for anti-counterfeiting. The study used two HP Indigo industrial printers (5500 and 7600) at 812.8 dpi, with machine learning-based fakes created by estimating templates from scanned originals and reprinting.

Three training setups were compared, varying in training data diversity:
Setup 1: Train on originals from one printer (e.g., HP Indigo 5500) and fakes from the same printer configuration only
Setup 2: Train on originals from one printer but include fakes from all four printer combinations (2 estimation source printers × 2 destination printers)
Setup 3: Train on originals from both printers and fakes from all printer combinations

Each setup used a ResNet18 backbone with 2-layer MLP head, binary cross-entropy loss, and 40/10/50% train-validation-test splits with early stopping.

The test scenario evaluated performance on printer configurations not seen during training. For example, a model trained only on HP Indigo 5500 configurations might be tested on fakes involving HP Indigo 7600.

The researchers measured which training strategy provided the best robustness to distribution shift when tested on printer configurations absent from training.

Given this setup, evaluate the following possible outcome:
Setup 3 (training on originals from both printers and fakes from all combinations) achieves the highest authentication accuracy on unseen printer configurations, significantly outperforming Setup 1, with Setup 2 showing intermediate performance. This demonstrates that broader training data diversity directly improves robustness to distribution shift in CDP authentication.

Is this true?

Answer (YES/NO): NO